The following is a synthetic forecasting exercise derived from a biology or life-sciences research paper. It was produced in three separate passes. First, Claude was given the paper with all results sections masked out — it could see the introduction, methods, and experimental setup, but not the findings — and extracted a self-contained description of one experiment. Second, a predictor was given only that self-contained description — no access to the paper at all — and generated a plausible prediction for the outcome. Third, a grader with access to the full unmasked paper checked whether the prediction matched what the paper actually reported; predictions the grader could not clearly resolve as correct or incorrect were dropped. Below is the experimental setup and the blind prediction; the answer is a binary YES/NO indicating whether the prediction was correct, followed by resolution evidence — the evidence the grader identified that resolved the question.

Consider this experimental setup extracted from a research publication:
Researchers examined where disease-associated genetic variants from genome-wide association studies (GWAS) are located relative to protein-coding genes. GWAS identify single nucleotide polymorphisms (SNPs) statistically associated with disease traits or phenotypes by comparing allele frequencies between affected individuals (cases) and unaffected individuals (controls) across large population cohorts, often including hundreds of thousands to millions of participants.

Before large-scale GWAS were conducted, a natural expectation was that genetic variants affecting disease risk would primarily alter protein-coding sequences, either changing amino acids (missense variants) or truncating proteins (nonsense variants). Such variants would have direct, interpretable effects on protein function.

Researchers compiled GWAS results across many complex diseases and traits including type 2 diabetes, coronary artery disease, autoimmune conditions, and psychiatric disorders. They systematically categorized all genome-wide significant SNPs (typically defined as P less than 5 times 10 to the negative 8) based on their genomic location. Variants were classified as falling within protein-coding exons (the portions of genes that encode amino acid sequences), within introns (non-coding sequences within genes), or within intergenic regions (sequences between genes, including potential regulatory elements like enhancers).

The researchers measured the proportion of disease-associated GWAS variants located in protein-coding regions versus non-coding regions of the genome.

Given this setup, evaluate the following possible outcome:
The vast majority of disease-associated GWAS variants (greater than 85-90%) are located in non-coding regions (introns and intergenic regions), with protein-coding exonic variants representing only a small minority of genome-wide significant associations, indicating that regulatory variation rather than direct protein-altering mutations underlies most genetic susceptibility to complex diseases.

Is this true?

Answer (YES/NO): YES